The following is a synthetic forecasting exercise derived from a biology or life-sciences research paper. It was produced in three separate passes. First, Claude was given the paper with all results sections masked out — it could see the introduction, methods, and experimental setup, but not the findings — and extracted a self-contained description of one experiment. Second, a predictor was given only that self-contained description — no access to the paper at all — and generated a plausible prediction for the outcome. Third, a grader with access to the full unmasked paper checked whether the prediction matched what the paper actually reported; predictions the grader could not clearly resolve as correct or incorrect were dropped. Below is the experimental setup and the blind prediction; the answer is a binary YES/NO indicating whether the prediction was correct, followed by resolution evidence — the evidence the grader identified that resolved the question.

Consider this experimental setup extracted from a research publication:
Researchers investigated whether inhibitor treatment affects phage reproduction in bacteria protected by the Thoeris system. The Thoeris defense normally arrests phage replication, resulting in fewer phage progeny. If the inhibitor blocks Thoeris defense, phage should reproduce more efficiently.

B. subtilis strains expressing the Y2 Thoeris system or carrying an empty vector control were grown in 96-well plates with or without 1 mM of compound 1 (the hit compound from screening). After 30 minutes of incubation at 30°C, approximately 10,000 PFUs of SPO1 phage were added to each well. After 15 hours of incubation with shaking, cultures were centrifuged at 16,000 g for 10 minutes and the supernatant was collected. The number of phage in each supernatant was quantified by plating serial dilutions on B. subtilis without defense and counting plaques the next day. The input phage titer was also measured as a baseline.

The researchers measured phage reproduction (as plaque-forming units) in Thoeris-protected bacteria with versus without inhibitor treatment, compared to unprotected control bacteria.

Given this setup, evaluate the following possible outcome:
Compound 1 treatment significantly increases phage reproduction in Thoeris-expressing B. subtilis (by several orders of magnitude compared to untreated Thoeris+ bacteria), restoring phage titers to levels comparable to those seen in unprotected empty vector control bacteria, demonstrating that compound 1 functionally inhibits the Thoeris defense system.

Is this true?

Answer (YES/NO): YES